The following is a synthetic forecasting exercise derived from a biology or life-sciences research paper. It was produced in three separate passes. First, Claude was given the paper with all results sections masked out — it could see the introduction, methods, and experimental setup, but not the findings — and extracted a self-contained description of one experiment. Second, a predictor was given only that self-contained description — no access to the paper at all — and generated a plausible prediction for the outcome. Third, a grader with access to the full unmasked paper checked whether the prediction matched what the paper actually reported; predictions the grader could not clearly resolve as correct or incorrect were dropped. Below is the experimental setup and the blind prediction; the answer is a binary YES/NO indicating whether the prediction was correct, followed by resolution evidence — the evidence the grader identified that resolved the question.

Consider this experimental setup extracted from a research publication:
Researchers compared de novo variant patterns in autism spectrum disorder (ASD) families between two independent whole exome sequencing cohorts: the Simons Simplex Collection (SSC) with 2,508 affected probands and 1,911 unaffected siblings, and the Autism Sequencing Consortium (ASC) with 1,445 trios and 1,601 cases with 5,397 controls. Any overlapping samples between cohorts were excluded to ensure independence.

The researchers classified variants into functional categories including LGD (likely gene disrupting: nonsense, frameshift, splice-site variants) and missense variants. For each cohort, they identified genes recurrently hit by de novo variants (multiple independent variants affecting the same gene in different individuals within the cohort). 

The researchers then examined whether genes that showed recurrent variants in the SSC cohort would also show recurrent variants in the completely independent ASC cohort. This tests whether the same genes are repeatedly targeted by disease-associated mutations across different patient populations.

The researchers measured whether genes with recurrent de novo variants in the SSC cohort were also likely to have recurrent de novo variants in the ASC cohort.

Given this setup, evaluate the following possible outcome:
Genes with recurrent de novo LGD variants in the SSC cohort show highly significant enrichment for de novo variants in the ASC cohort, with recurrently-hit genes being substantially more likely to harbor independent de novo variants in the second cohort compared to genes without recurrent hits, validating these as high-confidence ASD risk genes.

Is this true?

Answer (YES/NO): NO